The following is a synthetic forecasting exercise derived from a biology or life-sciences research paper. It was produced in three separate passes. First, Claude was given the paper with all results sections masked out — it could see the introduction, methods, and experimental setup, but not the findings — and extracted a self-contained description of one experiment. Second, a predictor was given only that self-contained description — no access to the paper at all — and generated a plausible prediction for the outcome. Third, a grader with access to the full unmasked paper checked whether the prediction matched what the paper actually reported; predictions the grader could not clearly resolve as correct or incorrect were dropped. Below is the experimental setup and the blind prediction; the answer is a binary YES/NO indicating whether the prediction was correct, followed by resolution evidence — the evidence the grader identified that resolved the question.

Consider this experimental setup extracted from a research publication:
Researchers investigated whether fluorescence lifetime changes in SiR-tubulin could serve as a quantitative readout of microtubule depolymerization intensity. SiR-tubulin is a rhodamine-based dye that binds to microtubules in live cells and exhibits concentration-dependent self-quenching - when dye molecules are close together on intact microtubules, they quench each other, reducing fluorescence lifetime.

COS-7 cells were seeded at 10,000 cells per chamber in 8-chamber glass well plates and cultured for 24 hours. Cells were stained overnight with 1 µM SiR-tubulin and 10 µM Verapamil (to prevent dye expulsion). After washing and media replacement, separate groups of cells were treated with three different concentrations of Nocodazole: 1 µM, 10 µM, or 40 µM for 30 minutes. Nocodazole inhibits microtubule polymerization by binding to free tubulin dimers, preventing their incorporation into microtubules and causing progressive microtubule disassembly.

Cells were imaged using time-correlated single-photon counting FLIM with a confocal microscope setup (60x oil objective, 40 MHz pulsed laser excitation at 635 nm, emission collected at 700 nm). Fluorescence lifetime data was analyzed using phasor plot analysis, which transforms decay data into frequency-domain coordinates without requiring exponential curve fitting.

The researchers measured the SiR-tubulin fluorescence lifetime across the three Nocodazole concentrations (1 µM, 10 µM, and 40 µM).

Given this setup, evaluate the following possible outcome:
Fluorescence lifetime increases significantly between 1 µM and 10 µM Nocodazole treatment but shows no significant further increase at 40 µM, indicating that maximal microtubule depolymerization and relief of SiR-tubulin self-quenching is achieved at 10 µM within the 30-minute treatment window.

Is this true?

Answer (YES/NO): YES